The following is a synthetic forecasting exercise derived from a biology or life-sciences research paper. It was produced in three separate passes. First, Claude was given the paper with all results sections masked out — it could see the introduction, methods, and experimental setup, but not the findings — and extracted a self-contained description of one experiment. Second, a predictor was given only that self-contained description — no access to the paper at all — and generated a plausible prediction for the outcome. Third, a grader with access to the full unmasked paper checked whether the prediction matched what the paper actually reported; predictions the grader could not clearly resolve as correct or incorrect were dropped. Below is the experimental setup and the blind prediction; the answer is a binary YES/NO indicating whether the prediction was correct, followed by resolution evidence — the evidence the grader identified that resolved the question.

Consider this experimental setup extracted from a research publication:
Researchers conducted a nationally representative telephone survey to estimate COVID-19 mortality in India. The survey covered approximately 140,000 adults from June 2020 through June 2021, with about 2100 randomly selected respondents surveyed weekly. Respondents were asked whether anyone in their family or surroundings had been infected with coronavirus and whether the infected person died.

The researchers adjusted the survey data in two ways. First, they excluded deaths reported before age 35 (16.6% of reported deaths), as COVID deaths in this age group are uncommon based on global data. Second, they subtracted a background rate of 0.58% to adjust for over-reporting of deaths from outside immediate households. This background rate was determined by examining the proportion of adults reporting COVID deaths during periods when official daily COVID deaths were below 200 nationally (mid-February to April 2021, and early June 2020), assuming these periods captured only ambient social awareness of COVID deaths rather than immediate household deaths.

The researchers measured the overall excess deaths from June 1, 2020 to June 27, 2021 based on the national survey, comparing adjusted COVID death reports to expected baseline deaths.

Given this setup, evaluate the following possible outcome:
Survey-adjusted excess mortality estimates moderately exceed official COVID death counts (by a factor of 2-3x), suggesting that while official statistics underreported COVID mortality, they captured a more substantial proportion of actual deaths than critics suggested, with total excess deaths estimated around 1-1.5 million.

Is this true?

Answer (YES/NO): NO